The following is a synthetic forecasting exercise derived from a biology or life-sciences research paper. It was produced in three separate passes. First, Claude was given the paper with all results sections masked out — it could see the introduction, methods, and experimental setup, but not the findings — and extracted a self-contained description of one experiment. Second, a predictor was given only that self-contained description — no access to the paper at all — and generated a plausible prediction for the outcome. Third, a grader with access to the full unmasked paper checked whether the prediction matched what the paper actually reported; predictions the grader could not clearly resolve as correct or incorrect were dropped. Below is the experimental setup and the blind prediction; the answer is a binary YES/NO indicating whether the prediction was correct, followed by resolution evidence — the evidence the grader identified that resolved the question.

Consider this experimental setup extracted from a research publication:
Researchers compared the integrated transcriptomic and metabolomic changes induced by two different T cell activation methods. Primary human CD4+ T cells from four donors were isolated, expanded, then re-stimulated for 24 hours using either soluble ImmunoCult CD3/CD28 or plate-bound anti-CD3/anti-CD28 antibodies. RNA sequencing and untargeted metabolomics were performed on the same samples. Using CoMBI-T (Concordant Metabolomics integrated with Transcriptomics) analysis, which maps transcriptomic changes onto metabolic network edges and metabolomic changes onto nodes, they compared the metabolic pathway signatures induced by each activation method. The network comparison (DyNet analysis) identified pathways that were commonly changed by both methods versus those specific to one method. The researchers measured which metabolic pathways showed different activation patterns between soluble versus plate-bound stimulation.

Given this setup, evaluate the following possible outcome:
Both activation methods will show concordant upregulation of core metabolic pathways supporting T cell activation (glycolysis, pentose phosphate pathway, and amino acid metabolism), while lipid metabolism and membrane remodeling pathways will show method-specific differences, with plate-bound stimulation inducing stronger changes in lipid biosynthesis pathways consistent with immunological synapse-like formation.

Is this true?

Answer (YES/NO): NO